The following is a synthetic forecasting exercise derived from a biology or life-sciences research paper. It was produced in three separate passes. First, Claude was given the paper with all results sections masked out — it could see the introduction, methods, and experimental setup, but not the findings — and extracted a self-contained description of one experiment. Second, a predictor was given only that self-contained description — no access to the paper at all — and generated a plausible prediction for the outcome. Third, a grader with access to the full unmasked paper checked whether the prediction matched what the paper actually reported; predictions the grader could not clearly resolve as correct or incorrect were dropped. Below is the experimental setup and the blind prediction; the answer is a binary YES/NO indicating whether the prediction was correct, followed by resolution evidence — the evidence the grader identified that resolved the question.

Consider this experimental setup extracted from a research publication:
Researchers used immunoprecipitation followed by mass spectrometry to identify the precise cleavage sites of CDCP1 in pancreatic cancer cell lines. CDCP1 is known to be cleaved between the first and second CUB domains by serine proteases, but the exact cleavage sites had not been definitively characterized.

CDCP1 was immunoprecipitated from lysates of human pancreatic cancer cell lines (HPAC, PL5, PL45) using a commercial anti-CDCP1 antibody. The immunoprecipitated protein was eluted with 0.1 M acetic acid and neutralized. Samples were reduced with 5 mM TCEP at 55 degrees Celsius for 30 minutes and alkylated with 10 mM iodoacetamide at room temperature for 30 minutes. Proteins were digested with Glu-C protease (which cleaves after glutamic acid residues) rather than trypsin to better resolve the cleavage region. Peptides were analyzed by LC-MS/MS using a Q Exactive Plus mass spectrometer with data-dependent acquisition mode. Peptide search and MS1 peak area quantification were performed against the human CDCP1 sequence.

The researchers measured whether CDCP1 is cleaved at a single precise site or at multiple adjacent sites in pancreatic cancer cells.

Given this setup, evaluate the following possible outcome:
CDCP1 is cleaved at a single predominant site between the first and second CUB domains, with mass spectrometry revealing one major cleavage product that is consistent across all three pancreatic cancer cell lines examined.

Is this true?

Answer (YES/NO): NO